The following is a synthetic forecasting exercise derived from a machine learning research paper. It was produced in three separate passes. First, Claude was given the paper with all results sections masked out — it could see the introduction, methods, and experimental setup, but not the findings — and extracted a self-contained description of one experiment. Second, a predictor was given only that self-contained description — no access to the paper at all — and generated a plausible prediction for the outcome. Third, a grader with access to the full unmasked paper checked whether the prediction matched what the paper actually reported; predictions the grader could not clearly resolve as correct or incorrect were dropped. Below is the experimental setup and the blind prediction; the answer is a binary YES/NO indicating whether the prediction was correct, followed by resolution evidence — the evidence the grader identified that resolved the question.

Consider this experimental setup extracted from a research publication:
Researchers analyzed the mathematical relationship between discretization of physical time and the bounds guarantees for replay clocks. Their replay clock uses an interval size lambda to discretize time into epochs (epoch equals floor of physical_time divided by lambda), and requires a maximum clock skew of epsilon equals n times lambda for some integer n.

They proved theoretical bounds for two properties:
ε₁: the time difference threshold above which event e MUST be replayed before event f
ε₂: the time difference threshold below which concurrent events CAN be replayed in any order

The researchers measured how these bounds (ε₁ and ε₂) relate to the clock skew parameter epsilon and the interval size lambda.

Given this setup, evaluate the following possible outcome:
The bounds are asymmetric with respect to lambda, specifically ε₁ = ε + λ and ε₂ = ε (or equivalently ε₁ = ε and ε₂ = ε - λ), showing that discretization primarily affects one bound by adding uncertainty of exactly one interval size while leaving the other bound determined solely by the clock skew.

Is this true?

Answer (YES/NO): NO